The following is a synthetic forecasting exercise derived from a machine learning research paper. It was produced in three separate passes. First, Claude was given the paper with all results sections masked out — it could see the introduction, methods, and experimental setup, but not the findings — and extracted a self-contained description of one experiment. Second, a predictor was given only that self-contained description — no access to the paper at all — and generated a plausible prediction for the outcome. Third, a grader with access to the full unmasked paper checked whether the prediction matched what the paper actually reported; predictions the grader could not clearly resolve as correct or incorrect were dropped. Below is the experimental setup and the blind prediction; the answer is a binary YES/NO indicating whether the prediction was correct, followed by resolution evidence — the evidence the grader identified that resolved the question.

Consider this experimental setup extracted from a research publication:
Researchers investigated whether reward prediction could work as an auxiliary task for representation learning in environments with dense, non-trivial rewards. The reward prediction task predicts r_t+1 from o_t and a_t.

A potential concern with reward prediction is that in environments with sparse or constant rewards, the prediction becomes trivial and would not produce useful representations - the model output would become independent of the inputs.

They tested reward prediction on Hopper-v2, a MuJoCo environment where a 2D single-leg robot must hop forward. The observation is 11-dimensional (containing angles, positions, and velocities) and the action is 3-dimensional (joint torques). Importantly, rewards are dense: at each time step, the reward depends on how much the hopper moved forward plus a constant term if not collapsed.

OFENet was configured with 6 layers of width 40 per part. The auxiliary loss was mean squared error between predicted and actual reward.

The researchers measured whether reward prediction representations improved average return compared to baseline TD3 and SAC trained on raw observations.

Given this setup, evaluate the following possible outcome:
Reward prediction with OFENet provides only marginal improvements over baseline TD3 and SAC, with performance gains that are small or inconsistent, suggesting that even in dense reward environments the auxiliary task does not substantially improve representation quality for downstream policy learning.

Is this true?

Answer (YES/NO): YES